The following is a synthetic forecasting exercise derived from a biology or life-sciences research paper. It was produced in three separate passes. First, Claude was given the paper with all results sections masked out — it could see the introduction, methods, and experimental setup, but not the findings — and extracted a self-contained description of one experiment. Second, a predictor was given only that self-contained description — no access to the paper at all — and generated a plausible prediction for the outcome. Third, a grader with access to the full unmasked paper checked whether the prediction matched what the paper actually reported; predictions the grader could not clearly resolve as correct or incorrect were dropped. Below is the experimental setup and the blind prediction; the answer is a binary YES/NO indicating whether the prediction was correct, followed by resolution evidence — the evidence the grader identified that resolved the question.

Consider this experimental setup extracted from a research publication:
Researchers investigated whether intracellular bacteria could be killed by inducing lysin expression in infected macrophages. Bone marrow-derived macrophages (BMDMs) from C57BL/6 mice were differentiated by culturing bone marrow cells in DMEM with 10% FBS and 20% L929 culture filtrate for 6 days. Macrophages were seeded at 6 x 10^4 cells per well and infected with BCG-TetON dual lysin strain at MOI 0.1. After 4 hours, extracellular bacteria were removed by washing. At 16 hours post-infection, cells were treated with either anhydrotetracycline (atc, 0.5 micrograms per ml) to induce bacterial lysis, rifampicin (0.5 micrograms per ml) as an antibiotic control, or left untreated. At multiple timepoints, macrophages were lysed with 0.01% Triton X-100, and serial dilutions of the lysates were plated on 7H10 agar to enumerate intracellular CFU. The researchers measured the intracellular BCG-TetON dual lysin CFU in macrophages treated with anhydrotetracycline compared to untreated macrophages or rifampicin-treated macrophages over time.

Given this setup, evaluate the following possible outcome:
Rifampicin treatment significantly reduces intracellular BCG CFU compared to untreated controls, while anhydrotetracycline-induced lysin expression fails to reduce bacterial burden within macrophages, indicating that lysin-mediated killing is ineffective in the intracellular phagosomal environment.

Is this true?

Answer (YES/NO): NO